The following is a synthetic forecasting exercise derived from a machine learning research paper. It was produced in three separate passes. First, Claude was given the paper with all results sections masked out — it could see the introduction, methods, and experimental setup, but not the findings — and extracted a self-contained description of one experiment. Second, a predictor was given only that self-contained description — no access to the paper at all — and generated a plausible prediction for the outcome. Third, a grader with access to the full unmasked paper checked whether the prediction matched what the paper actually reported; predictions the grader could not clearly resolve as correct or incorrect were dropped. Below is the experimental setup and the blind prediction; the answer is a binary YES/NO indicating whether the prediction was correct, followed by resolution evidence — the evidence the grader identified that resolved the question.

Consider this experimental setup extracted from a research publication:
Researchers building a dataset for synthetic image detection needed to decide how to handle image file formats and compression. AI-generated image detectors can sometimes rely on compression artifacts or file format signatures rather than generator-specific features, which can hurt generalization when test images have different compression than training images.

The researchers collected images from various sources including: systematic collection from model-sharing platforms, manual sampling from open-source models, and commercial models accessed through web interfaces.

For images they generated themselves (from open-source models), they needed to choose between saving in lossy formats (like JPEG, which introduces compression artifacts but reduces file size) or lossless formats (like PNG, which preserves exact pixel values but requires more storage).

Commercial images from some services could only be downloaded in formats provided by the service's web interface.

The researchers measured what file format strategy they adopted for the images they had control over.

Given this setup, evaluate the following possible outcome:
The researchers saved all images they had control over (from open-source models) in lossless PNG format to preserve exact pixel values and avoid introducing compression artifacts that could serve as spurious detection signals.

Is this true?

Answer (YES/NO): YES